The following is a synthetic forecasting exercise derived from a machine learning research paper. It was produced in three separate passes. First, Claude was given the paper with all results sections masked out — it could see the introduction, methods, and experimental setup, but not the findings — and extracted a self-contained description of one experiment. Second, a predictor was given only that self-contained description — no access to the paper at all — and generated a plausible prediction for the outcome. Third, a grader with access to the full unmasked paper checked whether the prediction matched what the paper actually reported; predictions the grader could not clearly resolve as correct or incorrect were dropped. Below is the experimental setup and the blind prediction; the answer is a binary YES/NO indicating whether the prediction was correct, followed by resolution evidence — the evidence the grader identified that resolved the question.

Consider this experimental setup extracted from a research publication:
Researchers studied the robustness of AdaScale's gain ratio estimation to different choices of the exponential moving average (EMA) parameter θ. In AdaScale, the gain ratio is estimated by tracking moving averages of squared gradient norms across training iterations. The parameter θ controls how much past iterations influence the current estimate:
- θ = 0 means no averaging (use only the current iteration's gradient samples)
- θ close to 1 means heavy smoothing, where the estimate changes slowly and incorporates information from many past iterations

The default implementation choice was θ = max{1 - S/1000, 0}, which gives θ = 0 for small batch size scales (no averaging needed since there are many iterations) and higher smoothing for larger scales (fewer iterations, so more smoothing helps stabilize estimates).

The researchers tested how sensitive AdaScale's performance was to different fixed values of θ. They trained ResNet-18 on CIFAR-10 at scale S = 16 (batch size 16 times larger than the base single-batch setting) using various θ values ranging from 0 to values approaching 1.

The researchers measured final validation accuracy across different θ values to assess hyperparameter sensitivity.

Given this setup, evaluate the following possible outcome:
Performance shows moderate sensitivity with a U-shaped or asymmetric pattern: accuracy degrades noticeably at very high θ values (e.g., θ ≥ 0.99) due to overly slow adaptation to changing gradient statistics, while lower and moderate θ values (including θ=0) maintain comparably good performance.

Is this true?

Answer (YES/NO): YES